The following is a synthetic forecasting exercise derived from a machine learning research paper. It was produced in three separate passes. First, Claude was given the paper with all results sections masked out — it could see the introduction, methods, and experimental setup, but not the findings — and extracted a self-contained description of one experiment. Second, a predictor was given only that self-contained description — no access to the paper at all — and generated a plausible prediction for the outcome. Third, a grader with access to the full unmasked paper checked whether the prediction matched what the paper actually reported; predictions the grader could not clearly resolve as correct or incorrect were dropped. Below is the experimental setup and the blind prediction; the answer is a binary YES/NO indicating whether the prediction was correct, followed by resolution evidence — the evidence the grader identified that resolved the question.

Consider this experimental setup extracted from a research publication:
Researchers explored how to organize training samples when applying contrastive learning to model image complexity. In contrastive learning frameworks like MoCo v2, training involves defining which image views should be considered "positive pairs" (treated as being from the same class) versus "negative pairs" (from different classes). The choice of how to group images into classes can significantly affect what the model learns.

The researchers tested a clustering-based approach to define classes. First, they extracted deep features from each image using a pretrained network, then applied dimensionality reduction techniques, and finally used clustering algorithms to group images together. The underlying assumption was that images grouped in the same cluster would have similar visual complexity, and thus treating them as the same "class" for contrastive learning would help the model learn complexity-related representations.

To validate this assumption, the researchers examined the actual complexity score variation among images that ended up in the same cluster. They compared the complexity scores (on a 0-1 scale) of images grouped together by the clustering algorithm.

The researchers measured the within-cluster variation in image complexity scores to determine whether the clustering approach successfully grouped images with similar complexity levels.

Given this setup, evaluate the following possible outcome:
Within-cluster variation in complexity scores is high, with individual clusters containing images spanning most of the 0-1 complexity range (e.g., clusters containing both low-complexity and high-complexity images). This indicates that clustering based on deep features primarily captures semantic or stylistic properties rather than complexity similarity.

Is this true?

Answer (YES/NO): YES